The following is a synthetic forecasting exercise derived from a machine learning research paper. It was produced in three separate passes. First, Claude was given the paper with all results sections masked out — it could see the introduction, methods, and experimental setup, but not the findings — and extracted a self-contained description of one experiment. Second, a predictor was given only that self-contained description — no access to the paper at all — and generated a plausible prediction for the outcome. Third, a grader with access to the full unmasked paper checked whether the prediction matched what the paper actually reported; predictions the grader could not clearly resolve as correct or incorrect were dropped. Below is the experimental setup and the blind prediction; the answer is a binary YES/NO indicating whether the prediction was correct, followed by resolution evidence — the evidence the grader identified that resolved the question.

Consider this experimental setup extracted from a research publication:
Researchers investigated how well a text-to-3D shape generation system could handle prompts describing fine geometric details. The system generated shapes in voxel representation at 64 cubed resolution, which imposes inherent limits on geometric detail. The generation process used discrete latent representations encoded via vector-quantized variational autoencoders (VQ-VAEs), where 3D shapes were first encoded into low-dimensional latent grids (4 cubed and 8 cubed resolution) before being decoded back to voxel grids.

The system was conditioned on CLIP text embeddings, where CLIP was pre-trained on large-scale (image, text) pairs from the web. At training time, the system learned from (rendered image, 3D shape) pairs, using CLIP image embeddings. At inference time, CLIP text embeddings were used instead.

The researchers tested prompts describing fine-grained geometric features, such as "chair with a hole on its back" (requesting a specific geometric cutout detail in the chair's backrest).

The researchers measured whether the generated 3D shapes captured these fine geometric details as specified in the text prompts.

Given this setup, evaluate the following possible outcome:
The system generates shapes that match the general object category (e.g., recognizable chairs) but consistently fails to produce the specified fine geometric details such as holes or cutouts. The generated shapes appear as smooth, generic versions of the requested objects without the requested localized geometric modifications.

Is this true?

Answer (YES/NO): YES